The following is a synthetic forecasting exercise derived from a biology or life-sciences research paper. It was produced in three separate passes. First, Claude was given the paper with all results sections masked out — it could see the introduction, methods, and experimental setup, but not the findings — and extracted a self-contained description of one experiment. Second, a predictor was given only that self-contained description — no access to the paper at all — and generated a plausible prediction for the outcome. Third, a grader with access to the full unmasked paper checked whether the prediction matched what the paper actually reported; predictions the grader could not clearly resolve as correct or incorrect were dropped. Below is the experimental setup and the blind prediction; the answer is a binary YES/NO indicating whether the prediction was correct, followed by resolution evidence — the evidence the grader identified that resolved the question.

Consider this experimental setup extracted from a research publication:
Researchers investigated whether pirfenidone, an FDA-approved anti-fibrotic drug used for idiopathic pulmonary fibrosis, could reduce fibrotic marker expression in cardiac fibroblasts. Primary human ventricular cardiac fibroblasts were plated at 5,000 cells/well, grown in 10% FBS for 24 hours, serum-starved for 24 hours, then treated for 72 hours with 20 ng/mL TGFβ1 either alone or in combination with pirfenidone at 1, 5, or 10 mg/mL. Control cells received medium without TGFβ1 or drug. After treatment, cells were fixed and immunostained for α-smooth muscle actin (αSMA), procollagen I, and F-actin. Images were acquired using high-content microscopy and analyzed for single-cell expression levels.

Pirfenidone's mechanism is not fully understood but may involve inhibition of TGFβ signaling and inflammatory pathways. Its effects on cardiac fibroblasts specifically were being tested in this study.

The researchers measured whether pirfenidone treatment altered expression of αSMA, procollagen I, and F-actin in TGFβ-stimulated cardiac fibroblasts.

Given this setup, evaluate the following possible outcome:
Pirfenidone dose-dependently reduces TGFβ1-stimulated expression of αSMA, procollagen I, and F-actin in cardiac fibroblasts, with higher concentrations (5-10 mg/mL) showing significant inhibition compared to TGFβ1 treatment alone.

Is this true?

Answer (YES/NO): NO